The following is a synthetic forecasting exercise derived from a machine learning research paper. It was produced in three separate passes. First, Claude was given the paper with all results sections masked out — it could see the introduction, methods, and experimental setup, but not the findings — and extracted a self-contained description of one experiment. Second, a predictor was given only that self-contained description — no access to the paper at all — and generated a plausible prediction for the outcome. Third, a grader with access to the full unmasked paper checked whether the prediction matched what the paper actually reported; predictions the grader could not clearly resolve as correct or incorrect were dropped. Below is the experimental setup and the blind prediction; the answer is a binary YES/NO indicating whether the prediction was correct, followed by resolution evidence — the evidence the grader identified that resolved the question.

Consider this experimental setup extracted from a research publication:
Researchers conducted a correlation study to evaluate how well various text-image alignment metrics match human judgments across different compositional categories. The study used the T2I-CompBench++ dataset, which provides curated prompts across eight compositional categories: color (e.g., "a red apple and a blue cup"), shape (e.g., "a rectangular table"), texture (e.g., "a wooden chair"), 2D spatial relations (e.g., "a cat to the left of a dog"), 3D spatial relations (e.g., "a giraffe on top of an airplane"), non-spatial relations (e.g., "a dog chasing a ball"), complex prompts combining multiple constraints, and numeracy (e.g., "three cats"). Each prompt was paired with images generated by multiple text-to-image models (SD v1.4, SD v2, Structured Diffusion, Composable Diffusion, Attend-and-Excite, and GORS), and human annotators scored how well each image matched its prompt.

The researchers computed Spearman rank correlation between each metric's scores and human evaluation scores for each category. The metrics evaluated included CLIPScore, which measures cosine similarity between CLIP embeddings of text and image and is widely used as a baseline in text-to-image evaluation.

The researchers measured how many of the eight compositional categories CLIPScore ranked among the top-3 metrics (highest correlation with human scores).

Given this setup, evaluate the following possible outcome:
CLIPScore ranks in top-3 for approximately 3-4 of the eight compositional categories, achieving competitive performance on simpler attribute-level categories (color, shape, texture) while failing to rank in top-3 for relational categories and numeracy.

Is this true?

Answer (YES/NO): NO